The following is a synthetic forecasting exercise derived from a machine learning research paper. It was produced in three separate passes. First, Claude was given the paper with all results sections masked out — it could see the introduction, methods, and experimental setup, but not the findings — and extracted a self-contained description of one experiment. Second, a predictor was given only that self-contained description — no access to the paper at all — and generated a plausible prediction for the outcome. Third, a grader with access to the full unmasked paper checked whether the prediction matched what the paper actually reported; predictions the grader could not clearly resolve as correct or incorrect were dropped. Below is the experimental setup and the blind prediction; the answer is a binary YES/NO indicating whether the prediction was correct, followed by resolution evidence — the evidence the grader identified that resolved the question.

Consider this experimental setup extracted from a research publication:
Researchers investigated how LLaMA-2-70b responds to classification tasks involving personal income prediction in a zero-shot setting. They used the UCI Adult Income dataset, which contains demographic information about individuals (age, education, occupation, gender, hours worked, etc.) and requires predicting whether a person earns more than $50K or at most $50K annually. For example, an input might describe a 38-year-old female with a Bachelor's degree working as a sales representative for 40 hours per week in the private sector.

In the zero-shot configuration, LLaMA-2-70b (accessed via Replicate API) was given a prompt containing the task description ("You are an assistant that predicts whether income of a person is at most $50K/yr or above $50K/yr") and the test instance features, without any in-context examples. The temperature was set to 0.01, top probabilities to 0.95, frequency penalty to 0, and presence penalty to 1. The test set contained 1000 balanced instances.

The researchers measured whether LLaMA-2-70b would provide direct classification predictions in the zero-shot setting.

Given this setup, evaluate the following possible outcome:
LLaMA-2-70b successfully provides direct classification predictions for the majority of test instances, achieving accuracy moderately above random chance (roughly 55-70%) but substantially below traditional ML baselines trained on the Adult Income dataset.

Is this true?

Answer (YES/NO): NO